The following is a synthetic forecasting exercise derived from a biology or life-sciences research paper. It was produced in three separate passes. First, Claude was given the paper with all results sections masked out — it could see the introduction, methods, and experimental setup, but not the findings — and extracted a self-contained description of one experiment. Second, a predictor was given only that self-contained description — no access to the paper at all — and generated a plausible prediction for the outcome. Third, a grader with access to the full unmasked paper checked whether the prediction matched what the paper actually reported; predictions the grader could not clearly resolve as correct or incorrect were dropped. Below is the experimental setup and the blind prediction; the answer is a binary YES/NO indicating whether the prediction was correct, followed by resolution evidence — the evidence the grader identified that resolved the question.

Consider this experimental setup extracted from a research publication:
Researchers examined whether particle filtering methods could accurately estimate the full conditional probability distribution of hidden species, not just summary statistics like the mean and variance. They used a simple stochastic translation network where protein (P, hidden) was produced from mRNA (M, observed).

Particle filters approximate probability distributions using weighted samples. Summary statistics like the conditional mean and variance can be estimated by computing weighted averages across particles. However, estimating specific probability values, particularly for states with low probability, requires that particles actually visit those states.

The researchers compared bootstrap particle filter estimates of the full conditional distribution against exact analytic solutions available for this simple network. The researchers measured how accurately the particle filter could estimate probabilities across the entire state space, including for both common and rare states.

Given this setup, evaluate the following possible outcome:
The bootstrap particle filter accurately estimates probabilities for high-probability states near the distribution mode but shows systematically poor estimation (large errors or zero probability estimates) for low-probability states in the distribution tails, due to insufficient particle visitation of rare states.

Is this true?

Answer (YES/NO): YES